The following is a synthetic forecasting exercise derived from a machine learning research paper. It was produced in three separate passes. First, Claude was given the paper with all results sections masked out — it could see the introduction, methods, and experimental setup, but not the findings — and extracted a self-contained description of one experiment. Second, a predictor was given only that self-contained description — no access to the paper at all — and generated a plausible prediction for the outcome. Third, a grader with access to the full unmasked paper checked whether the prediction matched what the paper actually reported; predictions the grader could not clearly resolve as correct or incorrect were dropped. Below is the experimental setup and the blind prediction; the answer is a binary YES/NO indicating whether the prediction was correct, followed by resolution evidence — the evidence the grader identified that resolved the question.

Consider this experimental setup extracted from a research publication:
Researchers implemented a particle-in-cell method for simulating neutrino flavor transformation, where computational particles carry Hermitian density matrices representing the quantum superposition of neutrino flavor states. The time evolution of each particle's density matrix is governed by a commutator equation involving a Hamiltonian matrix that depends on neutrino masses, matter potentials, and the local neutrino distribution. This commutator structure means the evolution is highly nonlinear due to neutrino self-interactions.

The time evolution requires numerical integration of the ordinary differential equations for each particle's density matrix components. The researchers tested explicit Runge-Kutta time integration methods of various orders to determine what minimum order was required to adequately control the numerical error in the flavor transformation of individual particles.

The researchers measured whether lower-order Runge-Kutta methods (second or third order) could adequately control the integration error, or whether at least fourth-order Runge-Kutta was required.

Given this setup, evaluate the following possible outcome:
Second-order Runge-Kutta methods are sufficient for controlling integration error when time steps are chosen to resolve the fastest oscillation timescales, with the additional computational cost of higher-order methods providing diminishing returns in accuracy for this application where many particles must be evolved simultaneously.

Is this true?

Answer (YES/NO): NO